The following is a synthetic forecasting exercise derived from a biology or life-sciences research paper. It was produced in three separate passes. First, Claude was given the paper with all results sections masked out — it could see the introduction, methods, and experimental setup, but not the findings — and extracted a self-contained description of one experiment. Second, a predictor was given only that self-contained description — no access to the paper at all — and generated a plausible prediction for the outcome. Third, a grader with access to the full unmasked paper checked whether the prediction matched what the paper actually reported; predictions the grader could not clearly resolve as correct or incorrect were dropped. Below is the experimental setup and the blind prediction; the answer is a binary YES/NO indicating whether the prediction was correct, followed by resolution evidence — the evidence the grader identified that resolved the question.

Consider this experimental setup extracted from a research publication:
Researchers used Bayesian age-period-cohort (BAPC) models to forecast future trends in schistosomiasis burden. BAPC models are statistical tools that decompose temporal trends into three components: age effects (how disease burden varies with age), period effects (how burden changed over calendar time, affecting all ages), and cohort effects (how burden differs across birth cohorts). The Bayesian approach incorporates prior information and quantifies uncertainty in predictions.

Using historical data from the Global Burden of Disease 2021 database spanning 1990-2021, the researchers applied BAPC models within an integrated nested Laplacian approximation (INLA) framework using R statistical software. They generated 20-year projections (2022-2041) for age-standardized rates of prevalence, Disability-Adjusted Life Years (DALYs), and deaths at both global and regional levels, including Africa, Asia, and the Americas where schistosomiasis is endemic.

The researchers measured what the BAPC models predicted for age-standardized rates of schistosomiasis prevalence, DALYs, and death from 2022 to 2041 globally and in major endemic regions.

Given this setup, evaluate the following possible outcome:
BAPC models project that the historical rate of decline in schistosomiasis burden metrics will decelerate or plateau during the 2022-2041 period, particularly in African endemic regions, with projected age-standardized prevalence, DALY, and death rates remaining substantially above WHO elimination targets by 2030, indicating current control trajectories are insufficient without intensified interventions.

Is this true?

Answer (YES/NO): NO